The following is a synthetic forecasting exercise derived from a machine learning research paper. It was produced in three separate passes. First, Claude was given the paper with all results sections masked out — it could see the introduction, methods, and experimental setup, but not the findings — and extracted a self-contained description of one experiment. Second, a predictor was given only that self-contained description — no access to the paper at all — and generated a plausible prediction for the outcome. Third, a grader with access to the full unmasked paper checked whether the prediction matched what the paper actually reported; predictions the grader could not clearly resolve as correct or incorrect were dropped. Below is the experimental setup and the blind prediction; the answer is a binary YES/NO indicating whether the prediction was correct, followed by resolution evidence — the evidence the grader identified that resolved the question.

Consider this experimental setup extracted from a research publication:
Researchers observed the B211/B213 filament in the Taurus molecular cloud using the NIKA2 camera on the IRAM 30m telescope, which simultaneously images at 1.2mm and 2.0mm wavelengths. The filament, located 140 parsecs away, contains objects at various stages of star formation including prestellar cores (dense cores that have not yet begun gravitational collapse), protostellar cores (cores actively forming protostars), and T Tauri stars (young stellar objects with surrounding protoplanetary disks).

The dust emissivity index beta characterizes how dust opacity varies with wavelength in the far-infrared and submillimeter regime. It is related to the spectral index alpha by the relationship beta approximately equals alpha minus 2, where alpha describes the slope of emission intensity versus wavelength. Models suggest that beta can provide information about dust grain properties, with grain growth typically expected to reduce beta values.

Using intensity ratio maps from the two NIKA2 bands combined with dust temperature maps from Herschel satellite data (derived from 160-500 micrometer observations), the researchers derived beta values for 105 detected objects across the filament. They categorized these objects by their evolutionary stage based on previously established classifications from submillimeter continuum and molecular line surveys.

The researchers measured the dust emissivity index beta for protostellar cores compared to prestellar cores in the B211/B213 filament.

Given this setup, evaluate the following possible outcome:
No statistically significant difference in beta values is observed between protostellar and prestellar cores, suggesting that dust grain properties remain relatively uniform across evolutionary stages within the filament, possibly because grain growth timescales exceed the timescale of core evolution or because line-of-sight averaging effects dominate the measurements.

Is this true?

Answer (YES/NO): NO